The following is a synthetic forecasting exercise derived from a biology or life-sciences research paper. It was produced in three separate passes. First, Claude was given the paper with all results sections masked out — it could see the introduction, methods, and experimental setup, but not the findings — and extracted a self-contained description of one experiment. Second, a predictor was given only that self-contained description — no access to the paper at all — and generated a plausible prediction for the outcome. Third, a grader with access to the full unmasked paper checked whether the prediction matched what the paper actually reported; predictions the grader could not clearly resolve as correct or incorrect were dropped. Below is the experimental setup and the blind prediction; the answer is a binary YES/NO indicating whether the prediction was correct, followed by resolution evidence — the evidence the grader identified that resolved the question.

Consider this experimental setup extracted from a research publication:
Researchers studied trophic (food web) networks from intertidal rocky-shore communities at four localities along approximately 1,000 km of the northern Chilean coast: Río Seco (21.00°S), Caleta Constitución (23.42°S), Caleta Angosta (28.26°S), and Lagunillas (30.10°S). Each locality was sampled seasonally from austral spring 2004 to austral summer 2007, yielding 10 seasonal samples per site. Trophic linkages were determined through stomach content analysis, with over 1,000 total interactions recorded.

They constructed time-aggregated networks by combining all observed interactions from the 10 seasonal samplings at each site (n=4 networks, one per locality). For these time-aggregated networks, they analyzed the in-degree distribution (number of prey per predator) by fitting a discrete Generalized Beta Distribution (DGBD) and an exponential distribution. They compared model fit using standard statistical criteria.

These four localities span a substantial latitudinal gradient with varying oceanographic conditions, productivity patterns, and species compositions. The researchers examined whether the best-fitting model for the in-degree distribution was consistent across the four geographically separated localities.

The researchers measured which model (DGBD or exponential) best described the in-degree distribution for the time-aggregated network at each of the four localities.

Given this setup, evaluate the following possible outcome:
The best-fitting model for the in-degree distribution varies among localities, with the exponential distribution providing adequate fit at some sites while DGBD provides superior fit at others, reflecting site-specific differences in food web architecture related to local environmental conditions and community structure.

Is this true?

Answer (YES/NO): NO